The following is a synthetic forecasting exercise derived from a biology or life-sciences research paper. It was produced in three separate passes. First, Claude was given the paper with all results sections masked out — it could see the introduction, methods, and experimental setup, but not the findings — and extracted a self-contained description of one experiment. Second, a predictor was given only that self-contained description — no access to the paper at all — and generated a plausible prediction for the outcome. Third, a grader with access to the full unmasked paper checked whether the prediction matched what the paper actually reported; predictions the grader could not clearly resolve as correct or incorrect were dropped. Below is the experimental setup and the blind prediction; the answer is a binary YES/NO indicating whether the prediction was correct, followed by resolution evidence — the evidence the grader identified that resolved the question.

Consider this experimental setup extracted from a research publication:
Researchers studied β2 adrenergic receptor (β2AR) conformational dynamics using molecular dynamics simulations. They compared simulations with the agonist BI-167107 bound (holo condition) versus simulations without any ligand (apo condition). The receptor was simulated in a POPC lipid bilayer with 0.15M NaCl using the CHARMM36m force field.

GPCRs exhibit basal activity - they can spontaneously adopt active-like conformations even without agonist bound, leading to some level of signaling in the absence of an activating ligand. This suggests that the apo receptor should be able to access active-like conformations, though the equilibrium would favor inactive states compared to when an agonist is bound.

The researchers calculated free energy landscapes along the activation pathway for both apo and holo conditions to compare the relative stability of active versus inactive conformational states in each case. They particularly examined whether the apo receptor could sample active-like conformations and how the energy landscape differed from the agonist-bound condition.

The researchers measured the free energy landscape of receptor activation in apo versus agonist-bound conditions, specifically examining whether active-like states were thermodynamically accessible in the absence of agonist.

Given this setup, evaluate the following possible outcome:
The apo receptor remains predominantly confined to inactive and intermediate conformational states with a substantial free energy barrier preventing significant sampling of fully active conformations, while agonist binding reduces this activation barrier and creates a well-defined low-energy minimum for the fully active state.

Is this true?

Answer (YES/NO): NO